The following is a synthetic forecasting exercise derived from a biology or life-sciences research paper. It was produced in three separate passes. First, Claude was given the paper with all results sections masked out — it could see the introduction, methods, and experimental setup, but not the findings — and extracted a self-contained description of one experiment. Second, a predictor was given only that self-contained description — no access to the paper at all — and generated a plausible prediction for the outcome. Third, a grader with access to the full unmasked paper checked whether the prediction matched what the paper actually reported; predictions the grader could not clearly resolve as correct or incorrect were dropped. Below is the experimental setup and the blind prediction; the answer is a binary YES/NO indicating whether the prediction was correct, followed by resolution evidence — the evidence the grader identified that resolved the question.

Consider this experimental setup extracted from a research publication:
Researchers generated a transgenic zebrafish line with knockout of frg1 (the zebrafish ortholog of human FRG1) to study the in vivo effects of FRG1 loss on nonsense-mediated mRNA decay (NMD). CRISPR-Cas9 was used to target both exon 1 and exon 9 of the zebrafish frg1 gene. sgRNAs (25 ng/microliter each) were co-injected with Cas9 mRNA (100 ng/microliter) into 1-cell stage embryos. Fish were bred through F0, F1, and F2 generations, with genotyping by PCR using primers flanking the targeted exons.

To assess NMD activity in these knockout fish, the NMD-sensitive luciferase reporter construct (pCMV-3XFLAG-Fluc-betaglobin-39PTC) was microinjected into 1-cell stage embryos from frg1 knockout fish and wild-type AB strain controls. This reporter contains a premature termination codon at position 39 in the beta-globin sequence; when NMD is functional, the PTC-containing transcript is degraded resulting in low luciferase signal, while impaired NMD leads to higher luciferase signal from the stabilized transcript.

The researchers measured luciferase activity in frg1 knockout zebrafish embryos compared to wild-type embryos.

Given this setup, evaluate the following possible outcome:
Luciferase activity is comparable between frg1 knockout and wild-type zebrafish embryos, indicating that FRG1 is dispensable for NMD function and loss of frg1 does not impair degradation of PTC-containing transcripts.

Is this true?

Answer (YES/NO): NO